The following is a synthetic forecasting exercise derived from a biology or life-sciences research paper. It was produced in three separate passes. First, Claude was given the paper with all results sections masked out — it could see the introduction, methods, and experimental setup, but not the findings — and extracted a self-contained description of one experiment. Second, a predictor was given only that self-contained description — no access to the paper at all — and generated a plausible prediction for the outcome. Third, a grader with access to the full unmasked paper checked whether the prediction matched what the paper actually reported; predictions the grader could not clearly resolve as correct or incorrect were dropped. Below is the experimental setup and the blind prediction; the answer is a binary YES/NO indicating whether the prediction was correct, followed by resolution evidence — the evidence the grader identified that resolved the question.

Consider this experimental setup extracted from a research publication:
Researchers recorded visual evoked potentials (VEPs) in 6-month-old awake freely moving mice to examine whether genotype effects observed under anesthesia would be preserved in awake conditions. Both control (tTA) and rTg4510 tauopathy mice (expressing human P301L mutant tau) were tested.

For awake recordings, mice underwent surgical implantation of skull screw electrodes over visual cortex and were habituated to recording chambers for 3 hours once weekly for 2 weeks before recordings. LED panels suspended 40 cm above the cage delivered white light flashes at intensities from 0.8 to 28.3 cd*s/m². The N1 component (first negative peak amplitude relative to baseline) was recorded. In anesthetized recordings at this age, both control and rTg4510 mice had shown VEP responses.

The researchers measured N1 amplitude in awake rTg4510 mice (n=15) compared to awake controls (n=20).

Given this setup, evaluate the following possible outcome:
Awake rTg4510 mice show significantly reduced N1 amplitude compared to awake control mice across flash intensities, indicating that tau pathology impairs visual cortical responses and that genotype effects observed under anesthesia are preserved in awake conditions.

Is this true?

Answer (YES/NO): NO